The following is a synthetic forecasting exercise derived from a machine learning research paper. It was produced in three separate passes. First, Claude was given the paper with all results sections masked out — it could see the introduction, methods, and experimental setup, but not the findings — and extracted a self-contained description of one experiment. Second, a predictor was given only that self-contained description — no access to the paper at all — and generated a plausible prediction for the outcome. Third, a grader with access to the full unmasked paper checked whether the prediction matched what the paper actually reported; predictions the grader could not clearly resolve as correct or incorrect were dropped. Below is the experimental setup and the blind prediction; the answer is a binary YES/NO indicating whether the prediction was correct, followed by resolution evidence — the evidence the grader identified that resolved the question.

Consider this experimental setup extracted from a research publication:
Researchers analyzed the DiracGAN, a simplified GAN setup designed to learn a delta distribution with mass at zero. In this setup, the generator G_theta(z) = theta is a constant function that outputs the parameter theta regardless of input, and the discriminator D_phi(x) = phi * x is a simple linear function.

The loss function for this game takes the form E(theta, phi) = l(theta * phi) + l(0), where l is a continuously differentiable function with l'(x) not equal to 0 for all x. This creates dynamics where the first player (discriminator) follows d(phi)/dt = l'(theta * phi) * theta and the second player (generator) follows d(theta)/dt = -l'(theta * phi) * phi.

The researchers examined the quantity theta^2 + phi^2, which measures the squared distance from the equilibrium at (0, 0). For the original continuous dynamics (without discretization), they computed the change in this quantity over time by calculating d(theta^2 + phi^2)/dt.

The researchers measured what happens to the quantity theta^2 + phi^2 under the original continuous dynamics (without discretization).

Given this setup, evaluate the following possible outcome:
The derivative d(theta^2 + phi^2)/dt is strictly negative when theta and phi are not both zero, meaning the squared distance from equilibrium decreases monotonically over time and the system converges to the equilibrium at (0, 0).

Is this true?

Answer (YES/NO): NO